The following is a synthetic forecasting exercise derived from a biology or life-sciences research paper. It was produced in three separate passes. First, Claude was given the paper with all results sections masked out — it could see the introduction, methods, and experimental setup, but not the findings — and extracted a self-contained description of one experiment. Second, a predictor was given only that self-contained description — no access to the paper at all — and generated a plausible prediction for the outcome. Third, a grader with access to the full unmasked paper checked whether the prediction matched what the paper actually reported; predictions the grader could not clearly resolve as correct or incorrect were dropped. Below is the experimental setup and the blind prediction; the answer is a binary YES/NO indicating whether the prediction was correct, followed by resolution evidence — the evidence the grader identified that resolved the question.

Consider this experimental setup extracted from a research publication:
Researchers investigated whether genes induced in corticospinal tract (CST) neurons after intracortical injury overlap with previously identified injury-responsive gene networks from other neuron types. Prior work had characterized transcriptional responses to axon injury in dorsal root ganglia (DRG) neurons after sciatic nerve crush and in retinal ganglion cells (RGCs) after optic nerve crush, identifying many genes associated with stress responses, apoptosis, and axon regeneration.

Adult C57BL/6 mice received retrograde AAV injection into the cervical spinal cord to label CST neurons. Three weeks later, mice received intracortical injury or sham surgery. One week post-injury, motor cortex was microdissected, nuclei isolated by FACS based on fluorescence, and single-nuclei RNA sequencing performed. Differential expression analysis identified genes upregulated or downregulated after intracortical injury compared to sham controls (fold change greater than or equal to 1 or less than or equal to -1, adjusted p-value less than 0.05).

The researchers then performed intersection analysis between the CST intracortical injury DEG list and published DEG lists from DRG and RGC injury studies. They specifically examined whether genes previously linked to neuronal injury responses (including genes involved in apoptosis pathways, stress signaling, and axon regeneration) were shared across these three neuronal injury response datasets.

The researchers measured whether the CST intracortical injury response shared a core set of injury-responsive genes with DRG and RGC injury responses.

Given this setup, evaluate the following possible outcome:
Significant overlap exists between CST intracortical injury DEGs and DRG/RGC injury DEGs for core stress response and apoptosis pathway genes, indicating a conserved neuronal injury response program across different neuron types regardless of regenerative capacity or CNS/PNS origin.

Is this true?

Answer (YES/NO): YES